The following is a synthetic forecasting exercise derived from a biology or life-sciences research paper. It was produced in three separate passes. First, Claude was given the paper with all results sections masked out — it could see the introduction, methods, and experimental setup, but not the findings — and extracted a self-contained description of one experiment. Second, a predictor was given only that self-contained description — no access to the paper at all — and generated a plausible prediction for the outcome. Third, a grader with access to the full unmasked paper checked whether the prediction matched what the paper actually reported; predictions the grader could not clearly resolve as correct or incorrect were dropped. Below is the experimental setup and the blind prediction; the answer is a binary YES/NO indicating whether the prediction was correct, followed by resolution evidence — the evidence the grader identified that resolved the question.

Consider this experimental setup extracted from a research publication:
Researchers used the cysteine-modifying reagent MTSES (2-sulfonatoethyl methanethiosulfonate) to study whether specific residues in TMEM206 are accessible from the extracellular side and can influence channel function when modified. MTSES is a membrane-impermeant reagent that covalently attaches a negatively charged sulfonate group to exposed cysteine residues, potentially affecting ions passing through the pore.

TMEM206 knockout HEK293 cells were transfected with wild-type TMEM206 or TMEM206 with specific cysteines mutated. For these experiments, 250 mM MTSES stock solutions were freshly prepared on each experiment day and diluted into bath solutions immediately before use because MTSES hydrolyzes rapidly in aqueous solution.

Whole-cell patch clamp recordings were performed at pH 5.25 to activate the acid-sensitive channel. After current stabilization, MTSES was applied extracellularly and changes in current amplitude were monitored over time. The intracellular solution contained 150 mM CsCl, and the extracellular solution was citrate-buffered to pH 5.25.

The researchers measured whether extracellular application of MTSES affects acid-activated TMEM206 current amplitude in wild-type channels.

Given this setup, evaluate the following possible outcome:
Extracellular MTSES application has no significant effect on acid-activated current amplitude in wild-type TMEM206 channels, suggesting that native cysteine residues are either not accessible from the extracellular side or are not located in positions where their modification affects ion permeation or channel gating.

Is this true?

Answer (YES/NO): YES